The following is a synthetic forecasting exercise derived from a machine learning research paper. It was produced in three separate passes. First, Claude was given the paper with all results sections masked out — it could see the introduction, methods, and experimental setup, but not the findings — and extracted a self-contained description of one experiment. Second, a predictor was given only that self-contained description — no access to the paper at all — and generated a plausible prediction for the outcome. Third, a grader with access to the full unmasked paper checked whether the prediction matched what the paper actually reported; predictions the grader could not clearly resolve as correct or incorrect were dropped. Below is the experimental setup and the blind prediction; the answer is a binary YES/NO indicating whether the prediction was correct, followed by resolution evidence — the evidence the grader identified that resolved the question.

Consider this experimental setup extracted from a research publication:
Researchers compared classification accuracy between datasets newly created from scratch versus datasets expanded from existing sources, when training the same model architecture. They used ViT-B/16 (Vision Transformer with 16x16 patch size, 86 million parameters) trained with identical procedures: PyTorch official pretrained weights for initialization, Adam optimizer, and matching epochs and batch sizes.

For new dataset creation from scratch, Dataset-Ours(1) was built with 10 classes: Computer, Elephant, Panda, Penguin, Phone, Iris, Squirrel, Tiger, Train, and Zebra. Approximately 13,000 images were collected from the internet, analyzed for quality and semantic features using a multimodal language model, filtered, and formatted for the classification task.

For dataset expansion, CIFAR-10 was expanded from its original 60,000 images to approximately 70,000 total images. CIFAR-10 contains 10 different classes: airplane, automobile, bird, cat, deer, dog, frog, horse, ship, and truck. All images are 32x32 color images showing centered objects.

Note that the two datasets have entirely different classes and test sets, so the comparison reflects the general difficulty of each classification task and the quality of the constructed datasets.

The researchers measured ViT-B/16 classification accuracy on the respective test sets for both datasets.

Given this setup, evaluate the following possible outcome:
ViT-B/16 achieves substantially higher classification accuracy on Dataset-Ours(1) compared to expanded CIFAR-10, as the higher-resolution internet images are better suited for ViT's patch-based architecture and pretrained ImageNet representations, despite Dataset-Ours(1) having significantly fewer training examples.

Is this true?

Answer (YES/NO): YES